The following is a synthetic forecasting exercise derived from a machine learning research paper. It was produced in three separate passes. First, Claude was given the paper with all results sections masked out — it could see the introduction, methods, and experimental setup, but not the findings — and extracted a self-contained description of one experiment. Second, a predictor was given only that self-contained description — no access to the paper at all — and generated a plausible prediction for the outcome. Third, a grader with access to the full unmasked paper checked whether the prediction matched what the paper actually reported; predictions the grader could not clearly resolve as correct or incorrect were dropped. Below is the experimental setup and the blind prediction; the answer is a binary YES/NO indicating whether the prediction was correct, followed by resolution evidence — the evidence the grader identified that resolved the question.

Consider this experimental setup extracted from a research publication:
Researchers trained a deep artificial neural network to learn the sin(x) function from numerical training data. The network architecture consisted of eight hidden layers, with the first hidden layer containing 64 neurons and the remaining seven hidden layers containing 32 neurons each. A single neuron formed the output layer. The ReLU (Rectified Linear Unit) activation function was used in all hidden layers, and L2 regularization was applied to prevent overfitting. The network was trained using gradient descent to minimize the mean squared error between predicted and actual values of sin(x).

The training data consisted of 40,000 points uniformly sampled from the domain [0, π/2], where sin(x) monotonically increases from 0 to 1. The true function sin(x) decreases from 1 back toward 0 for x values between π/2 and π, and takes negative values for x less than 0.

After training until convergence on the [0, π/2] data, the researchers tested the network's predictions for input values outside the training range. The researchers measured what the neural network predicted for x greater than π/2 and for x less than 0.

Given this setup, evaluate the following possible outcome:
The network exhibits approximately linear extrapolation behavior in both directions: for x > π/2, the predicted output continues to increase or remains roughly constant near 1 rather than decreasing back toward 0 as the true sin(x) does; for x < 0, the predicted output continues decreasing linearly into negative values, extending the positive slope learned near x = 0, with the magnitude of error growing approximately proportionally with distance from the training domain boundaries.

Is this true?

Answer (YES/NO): NO